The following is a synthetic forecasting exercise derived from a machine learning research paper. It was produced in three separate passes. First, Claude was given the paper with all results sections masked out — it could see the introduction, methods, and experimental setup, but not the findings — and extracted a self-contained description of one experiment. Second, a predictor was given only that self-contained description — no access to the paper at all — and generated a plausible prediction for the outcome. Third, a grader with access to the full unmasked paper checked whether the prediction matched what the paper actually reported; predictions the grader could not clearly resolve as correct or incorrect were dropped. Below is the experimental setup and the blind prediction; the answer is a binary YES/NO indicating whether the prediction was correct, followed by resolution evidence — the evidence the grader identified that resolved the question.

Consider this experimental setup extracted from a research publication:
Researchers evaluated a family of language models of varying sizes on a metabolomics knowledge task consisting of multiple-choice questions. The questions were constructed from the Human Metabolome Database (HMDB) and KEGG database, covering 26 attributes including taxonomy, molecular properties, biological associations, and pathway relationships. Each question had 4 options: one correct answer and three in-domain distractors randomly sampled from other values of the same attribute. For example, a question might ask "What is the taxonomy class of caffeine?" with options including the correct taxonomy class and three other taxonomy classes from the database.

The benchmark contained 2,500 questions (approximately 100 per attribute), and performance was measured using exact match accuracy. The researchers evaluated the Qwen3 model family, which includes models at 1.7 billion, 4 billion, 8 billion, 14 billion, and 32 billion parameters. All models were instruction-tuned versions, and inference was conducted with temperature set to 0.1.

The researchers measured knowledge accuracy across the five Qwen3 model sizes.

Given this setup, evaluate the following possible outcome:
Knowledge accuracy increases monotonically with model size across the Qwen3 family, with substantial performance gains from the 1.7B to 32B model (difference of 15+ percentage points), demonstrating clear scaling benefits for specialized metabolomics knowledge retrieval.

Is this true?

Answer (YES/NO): YES